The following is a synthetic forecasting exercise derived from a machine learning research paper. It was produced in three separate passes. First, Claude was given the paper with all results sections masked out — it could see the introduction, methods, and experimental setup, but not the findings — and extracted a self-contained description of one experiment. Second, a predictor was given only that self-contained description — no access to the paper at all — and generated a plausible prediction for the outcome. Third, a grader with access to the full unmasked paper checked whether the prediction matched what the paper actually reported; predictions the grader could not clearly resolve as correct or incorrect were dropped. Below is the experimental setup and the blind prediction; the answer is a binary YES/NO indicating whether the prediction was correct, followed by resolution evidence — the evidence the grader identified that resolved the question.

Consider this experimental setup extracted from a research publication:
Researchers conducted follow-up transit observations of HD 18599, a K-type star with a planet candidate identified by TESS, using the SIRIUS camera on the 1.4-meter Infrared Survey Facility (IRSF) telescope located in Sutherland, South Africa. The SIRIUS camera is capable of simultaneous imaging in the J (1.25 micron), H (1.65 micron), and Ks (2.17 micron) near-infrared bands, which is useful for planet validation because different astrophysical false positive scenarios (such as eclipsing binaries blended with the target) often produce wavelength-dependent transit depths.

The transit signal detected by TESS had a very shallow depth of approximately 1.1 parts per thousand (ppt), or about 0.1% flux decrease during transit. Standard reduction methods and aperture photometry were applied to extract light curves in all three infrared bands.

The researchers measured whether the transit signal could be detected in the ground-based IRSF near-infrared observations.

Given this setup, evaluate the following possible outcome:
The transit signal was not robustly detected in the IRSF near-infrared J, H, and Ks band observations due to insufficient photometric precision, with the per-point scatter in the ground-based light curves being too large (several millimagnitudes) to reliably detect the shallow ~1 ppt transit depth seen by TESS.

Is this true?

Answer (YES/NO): YES